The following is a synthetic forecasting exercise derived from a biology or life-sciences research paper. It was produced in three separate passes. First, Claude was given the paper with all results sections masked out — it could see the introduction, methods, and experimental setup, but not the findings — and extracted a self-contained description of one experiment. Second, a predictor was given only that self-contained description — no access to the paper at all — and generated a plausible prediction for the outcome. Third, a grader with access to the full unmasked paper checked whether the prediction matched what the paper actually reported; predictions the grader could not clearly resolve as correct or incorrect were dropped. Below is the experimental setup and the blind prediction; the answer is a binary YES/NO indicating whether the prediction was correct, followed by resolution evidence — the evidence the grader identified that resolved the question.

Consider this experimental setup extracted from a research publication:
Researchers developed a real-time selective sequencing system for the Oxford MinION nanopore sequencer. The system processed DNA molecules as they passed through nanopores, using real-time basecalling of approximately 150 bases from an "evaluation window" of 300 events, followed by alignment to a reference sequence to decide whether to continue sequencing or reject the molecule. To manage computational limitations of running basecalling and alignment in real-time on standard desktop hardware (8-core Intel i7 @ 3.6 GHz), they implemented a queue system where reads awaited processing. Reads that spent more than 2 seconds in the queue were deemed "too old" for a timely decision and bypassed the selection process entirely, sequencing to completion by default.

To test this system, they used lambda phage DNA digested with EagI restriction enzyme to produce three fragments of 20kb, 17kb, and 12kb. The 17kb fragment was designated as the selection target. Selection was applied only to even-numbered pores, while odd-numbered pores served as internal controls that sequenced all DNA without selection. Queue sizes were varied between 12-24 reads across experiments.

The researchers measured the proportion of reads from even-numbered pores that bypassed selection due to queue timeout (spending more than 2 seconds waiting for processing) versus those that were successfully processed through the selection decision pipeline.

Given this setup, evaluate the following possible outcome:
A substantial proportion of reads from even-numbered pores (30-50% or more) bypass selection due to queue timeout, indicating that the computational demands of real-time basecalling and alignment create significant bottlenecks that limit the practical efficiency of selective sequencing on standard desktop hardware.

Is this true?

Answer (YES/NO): NO